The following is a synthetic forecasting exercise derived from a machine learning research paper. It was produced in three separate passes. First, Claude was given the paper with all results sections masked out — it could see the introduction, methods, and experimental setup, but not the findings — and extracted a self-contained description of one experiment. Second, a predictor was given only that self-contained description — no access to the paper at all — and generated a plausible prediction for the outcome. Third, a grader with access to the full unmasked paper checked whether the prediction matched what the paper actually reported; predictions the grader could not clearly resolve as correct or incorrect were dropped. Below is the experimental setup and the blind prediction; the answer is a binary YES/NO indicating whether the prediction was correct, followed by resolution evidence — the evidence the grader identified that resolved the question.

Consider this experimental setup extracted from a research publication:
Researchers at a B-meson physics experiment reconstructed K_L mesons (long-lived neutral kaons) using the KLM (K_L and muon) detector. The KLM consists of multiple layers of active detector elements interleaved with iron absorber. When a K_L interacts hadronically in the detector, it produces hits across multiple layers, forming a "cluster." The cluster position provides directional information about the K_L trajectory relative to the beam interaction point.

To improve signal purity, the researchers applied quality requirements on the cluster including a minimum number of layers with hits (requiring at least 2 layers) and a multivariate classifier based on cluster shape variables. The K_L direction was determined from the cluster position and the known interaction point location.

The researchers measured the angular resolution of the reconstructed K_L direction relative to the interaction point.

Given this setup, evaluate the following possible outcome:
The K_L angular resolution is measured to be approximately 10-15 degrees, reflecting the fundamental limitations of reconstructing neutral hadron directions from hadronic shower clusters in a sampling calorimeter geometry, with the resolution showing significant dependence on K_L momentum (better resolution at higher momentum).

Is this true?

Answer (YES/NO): NO